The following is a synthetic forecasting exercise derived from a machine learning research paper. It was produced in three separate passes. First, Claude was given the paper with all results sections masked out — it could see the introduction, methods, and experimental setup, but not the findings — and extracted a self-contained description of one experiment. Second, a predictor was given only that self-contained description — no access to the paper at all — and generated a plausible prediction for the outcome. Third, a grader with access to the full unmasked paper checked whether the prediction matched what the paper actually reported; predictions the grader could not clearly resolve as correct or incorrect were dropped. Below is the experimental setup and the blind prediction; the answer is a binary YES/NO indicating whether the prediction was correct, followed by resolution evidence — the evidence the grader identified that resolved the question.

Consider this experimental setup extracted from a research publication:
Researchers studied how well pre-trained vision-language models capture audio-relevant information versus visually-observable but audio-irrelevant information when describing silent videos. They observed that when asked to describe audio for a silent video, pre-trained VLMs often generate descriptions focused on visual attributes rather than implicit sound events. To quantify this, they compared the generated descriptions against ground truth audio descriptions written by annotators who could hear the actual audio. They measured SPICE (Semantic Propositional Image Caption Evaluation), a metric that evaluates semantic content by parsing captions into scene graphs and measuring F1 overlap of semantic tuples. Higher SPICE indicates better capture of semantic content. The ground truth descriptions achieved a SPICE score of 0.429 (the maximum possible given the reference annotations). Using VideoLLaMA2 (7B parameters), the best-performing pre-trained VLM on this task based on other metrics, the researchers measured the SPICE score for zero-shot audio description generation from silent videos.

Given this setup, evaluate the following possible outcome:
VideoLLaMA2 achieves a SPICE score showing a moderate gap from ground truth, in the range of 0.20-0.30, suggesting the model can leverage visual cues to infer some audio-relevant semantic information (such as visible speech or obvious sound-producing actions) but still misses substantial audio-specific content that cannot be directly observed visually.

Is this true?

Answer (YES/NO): NO